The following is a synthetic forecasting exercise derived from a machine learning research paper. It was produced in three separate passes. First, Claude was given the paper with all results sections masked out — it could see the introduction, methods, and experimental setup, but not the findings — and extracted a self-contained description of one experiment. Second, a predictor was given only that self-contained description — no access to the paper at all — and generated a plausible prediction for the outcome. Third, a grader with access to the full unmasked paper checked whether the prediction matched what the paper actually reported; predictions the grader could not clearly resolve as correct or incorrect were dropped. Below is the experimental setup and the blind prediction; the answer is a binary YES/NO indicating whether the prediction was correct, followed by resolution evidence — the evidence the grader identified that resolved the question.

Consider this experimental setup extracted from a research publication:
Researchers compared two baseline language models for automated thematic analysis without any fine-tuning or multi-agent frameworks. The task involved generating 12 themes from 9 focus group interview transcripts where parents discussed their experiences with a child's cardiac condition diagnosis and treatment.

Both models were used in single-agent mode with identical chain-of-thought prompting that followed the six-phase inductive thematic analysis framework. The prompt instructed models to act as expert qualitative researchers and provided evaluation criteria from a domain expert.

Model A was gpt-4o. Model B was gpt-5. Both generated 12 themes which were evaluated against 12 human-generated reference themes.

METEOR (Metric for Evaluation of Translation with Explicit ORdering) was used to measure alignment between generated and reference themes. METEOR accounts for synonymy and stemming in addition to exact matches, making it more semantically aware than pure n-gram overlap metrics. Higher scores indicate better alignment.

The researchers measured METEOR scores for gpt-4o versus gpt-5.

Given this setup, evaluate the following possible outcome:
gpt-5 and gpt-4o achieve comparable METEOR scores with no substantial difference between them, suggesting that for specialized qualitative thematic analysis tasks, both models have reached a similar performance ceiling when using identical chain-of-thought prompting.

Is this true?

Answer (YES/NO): NO